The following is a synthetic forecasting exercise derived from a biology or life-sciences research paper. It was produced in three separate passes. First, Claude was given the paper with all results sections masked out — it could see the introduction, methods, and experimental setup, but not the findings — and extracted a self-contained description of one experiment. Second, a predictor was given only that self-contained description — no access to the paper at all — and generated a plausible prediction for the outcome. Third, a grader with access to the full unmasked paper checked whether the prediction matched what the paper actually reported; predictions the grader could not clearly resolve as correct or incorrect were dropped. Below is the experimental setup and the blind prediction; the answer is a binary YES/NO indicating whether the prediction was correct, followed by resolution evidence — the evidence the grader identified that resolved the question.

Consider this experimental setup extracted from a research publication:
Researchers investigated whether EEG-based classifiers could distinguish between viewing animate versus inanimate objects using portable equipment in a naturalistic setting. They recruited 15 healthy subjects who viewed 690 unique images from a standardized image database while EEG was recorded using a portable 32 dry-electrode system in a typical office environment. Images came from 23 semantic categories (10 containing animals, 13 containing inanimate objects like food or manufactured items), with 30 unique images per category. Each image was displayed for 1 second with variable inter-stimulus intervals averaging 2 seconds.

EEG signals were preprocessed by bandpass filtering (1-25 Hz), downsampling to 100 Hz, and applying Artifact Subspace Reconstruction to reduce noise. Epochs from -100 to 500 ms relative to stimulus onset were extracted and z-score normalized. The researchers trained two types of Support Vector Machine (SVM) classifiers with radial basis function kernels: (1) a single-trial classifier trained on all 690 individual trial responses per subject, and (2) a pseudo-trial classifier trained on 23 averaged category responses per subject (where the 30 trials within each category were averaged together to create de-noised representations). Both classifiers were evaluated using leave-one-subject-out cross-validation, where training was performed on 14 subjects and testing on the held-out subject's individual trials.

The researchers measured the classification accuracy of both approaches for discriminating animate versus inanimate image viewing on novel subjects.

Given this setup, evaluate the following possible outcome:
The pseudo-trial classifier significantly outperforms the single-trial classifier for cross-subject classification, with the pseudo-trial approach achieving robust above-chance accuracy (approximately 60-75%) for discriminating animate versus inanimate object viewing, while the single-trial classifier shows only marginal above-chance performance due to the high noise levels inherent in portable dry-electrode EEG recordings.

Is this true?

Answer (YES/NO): NO